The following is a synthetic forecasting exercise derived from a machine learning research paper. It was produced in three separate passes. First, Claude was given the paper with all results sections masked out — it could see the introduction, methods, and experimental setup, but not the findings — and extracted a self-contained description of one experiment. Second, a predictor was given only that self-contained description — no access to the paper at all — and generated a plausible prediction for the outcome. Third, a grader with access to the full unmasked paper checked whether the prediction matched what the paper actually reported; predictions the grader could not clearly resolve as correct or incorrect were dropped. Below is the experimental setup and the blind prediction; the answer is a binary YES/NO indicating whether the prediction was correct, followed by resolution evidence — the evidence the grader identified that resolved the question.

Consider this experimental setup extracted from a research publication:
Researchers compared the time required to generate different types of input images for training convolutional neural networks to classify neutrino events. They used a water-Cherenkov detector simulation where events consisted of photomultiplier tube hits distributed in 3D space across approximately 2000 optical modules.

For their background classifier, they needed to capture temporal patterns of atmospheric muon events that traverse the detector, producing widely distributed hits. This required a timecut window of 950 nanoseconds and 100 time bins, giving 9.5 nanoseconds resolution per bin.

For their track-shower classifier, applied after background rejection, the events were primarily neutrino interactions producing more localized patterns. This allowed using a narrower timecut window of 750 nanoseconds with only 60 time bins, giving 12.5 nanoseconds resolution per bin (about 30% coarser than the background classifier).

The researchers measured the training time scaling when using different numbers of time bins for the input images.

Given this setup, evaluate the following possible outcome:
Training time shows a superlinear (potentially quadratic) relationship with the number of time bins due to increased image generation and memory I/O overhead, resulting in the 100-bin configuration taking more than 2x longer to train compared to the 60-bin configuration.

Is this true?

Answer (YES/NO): NO